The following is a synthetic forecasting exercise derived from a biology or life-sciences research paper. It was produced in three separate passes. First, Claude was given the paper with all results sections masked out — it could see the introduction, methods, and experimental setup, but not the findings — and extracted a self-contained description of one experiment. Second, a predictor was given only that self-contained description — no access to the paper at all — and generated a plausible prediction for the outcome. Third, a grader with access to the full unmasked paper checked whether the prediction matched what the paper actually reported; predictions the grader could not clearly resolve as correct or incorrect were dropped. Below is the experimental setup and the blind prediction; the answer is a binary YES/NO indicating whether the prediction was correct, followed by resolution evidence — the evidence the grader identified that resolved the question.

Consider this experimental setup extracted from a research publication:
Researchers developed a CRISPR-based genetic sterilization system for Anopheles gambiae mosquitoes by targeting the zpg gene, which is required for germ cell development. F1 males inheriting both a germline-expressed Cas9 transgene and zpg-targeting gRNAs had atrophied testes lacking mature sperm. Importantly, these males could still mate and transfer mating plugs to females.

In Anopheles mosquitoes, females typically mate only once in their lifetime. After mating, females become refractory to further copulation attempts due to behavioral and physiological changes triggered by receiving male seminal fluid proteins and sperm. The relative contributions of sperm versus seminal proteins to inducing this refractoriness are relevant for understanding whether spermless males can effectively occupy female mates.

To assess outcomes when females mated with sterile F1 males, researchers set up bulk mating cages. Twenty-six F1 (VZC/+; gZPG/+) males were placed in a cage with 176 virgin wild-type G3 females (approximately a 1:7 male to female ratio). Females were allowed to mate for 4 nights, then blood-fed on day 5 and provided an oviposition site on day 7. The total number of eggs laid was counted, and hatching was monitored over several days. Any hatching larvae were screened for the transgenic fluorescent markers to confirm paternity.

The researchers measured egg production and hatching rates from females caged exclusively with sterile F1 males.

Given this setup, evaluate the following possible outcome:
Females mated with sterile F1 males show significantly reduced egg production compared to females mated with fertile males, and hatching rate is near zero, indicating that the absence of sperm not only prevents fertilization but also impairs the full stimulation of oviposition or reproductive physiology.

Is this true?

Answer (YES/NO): NO